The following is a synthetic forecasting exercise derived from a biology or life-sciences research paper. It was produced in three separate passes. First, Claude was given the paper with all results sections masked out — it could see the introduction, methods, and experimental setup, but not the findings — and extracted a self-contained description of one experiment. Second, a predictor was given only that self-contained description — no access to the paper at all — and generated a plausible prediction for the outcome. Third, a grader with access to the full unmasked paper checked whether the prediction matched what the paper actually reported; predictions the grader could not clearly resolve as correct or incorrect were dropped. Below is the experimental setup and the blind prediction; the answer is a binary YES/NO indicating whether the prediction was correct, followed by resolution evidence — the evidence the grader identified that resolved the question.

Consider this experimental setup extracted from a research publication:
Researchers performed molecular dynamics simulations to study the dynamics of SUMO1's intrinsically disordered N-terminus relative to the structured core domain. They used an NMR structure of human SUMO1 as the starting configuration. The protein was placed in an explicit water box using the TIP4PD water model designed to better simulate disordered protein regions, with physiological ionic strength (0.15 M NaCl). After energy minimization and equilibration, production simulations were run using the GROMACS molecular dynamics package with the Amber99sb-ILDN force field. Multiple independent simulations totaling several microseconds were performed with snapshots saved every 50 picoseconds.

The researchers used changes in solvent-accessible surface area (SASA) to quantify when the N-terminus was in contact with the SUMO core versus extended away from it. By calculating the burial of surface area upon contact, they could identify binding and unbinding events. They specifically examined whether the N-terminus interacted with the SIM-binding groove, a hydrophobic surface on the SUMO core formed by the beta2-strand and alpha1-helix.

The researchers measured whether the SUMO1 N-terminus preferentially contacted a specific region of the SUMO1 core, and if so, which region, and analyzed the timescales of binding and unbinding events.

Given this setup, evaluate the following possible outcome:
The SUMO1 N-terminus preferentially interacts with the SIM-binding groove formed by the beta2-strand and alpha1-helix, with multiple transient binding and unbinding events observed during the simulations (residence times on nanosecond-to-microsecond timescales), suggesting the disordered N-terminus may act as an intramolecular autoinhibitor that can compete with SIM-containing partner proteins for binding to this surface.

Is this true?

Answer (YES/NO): YES